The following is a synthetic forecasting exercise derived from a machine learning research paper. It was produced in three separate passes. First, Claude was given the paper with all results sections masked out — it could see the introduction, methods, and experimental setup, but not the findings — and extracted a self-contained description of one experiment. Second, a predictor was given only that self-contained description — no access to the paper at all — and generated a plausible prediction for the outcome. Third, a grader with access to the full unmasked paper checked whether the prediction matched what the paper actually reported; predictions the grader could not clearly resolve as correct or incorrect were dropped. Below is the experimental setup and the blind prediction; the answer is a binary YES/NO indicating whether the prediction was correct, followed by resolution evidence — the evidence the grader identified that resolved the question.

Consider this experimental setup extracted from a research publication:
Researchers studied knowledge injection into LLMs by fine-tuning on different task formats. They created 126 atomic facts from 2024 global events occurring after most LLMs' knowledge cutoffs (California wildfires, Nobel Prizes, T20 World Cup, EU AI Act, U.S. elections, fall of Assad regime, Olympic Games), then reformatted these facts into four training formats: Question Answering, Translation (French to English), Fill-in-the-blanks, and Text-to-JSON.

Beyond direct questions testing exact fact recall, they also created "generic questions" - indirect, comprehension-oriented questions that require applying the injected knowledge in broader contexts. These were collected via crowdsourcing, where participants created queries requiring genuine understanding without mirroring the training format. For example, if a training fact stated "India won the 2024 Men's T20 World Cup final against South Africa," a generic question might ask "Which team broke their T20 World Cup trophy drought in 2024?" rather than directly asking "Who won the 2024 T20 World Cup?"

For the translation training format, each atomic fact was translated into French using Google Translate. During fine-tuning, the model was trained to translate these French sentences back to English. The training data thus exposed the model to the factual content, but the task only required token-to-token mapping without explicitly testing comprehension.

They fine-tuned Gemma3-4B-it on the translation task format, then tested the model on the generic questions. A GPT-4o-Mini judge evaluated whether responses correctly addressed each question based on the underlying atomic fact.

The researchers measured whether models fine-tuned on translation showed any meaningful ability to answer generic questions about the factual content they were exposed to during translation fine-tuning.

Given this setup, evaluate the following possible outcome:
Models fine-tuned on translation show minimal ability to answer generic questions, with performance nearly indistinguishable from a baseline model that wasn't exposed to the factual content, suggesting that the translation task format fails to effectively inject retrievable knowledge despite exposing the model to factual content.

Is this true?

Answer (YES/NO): YES